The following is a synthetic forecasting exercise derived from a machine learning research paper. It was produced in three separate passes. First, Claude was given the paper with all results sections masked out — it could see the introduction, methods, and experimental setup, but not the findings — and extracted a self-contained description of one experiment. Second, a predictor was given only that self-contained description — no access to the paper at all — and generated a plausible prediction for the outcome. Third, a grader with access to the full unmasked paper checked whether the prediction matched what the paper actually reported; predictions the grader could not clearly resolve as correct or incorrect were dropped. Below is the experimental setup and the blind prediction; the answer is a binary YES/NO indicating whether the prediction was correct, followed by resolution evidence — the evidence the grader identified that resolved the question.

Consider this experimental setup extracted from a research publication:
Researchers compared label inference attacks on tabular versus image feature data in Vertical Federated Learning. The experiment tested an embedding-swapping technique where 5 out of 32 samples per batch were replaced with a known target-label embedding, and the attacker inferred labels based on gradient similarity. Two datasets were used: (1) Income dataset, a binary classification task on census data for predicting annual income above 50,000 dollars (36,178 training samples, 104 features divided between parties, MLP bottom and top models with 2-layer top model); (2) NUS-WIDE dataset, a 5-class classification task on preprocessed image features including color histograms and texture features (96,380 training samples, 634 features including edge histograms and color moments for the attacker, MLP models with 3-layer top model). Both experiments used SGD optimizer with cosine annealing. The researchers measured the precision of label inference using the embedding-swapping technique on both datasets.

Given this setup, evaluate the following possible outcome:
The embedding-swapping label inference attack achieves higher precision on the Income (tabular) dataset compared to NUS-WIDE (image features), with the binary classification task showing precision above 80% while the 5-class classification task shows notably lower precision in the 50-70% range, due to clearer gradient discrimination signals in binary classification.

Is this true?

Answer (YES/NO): NO